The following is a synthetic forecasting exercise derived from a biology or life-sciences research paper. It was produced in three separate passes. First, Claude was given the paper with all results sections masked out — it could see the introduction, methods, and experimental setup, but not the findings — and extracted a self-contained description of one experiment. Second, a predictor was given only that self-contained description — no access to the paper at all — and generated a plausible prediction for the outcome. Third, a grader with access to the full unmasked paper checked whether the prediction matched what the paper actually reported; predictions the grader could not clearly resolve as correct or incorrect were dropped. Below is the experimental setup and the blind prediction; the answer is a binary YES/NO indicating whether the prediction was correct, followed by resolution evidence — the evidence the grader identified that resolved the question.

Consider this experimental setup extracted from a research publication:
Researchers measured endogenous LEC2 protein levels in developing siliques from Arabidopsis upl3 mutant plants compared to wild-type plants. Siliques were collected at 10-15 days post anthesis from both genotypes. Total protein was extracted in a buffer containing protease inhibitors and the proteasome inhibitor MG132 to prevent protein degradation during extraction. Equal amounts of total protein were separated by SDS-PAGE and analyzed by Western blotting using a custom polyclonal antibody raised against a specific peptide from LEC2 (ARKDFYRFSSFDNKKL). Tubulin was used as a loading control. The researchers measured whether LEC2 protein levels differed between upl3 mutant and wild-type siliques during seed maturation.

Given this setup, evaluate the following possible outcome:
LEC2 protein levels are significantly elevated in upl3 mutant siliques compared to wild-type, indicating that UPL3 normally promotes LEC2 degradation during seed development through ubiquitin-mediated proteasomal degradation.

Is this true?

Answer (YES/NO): YES